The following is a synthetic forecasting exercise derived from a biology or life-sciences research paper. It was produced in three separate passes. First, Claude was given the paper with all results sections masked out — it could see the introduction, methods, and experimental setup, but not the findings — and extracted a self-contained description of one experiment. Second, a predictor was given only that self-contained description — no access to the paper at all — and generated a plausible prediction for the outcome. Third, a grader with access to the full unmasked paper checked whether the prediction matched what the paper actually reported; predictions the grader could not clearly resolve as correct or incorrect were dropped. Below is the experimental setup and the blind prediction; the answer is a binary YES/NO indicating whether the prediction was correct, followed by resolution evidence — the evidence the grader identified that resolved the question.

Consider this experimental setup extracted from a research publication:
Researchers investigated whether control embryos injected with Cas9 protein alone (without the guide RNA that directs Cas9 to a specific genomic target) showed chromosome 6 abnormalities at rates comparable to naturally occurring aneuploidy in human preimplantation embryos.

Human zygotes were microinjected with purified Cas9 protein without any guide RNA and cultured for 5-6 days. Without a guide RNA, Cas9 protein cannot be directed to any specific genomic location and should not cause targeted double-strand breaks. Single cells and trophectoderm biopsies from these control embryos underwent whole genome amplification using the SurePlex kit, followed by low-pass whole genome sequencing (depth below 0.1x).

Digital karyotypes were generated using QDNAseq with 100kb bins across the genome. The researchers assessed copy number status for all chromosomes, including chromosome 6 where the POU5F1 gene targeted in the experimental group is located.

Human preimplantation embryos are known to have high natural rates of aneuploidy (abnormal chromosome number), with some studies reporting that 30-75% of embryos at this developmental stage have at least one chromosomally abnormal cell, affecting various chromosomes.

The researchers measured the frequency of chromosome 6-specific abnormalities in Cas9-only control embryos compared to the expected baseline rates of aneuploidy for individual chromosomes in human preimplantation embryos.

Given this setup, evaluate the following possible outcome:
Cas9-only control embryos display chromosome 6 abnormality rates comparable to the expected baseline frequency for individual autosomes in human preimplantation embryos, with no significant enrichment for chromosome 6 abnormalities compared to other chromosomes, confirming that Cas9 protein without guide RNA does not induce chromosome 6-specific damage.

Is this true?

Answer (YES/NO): YES